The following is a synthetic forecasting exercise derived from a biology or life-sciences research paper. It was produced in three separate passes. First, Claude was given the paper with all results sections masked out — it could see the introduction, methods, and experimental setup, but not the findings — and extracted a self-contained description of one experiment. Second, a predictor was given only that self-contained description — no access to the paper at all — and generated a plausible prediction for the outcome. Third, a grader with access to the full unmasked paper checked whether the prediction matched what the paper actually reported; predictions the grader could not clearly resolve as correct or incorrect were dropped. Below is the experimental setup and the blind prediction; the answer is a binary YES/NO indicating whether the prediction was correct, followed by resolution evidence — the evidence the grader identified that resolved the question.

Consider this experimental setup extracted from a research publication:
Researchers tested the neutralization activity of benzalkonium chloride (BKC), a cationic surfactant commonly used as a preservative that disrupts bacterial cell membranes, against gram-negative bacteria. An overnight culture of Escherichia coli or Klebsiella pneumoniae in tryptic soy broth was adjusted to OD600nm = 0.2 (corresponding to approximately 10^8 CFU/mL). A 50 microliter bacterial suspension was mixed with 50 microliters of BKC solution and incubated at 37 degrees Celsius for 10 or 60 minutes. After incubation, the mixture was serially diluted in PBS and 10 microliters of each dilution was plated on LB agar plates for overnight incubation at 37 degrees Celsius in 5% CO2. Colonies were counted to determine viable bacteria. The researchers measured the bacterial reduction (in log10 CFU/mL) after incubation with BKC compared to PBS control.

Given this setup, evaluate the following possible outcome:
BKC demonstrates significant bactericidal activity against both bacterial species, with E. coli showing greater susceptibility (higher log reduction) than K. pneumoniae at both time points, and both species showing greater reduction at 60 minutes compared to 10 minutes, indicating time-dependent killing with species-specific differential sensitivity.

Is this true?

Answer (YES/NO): NO